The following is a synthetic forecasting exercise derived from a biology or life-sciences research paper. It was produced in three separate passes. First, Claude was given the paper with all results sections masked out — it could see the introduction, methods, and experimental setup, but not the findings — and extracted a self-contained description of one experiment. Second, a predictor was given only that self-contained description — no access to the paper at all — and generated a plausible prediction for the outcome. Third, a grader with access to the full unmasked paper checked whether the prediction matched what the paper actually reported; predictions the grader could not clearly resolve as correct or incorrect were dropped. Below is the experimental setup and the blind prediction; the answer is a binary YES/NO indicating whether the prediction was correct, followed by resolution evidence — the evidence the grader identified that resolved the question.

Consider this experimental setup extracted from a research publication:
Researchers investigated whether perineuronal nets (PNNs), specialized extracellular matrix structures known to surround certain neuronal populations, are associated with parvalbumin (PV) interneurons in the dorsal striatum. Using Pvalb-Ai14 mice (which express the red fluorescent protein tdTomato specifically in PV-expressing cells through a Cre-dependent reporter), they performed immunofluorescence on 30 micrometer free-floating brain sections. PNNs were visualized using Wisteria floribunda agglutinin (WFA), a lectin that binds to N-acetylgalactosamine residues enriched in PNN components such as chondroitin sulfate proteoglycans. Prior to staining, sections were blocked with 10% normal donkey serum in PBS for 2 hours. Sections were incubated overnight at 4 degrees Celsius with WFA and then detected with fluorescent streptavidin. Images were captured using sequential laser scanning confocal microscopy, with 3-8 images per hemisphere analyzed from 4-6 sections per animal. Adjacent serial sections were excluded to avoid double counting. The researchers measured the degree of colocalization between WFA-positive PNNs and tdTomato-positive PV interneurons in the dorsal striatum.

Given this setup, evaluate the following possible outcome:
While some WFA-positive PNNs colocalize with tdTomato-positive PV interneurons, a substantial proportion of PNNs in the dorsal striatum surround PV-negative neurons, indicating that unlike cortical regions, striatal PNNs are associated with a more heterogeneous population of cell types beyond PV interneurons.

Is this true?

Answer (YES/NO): NO